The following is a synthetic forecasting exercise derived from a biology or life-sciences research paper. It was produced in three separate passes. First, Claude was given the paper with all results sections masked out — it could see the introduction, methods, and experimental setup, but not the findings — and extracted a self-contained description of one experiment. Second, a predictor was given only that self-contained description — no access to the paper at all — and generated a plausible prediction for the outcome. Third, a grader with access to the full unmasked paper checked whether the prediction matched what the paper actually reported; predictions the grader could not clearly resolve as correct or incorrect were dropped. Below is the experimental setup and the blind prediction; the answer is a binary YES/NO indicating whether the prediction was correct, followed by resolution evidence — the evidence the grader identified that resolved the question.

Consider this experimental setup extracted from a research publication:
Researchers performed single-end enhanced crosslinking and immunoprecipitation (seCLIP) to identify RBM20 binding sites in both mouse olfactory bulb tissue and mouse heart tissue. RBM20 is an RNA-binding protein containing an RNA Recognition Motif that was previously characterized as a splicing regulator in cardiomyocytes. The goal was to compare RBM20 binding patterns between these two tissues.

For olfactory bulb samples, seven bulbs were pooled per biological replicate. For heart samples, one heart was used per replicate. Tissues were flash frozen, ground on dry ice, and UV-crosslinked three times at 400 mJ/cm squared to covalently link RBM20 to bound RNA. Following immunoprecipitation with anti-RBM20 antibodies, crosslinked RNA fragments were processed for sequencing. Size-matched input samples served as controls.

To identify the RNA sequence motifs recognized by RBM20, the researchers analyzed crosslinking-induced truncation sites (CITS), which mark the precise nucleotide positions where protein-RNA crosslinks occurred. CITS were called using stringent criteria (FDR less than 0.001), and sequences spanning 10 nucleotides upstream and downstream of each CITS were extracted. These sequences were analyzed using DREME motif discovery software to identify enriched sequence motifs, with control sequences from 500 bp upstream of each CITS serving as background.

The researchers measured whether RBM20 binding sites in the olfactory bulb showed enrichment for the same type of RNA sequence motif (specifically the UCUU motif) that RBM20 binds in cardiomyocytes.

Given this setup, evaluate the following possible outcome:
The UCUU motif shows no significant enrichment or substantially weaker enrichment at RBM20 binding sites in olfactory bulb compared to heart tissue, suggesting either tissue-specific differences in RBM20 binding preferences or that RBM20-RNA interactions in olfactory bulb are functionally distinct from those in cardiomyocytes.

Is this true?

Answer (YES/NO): NO